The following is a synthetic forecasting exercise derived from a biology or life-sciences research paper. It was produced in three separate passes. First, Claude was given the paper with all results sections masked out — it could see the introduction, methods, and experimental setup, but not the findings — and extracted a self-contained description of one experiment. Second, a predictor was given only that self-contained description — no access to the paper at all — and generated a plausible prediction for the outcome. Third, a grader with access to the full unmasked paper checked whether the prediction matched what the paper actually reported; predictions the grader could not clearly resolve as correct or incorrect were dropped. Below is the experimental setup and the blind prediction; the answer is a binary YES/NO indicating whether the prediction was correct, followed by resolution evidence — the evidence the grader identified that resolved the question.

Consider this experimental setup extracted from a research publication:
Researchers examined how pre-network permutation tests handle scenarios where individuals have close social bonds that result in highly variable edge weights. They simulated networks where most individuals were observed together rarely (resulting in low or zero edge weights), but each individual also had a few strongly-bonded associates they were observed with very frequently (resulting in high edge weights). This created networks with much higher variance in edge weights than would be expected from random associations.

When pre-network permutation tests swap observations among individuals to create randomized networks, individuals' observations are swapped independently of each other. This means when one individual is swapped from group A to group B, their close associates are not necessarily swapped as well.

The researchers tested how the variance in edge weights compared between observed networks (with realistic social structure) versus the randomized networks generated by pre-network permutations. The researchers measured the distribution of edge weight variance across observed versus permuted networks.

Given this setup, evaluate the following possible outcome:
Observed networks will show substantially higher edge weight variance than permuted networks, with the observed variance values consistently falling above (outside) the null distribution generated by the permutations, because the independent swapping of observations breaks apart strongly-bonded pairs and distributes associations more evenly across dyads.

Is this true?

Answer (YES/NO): YES